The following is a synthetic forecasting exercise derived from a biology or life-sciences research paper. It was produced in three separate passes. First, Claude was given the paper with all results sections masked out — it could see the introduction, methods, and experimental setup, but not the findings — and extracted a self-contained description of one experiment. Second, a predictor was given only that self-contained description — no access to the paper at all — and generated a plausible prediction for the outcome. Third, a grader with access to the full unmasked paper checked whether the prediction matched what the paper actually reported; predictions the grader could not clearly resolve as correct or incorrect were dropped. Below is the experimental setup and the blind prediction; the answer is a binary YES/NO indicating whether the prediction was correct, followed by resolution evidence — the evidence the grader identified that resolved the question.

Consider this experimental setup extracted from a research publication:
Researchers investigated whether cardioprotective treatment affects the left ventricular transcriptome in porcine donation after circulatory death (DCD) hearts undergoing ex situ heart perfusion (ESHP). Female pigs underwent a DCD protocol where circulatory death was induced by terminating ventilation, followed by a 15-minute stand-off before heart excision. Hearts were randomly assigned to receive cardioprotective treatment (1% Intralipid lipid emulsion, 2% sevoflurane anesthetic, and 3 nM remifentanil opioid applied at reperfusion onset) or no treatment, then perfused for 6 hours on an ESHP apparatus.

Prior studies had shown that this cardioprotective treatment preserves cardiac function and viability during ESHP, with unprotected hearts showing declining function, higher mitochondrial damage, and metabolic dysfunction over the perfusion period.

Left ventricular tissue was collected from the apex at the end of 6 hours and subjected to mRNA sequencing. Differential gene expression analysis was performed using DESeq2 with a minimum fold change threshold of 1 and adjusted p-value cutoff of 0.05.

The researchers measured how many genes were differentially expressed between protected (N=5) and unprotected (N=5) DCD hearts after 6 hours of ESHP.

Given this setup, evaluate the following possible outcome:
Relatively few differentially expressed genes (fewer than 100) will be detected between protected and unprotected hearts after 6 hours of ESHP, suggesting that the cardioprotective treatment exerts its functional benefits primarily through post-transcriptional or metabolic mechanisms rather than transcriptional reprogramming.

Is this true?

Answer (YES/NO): NO